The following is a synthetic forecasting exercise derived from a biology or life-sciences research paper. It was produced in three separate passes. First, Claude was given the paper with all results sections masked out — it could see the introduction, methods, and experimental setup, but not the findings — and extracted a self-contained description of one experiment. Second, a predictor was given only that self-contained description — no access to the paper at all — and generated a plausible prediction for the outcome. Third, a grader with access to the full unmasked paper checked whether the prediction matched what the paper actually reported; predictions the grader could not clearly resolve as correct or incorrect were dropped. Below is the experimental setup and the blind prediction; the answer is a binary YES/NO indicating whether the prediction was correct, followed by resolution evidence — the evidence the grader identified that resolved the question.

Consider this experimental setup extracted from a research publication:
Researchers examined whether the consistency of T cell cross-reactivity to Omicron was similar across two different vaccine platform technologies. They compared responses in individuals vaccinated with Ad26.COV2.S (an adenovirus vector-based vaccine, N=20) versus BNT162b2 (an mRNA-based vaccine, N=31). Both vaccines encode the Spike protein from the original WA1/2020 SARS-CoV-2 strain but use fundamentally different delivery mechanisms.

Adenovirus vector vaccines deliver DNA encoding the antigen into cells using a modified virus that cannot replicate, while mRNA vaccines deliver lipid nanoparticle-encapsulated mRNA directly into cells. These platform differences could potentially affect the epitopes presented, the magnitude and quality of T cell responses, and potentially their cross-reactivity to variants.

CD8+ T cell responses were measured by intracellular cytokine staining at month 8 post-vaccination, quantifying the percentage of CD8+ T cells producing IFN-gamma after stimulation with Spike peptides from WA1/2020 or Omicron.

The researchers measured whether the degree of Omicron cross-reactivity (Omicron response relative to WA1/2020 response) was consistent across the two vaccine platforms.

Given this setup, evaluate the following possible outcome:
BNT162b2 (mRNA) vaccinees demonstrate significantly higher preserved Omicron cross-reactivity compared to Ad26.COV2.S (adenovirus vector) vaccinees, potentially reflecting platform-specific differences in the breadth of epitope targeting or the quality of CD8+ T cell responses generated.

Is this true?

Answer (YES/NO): NO